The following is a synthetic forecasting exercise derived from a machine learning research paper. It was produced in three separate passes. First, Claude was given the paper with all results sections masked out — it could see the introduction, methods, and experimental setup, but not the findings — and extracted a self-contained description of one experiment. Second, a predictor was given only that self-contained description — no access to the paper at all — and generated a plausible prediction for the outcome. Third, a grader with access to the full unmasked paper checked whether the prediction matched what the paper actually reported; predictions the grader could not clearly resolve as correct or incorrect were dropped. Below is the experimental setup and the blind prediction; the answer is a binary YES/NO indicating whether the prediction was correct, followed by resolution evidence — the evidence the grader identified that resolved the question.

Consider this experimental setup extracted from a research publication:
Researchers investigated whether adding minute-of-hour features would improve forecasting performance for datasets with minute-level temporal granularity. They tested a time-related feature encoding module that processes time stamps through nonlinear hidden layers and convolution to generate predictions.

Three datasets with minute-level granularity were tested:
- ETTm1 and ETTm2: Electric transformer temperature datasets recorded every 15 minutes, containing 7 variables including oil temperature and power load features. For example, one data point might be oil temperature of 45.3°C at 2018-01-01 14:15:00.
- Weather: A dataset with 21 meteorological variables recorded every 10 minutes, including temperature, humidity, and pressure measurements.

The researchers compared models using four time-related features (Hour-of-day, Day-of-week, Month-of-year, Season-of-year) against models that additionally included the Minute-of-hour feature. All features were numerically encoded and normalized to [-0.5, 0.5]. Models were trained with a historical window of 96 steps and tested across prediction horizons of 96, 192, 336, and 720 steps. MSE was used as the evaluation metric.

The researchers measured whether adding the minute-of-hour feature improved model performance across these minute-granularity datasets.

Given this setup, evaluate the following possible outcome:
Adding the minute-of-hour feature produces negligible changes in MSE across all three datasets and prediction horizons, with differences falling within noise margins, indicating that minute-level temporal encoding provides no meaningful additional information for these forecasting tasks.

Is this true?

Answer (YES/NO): NO